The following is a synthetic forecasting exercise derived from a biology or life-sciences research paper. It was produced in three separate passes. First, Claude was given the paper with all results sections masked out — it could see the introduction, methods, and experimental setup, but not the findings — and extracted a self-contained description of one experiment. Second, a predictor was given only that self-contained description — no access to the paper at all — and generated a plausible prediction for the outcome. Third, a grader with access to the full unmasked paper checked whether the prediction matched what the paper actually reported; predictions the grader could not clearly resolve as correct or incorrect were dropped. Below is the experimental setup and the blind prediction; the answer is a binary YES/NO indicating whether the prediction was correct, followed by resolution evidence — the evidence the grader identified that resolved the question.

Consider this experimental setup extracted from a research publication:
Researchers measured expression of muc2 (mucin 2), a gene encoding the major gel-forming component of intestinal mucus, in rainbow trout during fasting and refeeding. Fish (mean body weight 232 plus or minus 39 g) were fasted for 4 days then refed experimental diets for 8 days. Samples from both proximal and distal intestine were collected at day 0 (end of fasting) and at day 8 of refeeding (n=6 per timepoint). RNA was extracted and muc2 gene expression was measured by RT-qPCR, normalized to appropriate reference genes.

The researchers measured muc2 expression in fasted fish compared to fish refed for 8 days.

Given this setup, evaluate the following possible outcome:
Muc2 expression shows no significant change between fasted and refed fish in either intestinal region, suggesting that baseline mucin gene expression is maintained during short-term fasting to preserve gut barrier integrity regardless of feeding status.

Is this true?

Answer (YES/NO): NO